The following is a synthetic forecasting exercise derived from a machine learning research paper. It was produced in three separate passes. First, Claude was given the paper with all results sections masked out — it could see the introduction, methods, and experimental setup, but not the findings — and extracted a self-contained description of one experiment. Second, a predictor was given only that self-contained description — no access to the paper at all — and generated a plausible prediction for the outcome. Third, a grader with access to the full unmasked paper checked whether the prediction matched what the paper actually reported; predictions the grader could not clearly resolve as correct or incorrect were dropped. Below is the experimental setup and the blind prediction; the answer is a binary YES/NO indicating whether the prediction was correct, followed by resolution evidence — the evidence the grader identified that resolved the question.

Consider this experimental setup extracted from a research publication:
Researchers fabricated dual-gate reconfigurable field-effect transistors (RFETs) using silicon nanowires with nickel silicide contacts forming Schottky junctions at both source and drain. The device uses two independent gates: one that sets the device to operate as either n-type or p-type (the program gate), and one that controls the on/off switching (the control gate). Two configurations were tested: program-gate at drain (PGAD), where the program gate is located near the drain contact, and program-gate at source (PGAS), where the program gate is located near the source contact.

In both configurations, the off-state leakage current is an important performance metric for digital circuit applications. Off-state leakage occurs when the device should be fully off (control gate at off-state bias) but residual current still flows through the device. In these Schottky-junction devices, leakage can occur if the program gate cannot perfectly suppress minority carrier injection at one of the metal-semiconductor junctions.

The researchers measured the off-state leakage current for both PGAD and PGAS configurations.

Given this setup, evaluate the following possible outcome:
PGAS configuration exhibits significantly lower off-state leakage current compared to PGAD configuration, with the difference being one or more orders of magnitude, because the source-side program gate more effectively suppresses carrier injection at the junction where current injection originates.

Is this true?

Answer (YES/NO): NO